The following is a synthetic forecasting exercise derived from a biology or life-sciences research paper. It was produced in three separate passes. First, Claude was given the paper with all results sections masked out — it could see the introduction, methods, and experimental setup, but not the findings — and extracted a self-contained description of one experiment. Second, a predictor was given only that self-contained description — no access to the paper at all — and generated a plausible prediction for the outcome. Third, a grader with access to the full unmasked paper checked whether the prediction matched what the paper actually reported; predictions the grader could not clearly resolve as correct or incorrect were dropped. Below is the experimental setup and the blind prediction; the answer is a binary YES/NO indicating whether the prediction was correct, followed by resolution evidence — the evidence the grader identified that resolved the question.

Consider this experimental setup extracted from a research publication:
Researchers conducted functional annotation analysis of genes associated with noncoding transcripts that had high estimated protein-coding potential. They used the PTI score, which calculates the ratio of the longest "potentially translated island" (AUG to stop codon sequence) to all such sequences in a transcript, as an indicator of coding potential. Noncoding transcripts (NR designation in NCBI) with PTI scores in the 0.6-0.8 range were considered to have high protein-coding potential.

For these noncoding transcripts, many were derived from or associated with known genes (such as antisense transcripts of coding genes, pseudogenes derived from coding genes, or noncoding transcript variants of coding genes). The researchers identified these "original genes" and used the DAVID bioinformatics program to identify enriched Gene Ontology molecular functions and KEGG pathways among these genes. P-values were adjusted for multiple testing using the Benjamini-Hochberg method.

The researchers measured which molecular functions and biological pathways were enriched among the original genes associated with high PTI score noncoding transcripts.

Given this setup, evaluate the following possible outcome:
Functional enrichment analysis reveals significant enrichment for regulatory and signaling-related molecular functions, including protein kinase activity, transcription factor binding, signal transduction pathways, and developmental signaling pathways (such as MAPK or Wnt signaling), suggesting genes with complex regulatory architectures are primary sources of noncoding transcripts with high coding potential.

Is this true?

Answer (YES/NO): NO